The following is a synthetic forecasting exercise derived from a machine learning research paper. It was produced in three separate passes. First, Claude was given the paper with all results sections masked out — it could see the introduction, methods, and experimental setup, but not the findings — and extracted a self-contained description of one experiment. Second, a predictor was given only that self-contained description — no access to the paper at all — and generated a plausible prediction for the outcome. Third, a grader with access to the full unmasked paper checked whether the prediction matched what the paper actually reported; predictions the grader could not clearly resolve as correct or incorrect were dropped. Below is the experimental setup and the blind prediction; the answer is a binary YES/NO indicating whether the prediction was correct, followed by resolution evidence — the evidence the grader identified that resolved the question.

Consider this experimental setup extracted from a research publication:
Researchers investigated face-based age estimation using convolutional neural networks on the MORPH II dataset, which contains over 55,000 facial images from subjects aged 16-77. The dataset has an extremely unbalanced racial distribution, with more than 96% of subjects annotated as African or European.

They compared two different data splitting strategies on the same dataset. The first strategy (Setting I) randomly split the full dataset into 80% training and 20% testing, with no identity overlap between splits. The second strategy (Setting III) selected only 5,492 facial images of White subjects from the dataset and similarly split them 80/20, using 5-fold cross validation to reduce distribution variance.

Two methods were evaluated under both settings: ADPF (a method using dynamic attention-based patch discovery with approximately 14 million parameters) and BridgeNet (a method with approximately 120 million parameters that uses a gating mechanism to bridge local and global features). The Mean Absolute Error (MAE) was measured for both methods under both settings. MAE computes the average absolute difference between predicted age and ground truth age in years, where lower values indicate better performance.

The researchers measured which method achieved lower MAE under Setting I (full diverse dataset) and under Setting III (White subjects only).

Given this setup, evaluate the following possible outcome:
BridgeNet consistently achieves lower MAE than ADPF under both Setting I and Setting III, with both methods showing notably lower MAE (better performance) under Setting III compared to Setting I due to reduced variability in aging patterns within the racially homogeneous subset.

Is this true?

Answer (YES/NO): NO